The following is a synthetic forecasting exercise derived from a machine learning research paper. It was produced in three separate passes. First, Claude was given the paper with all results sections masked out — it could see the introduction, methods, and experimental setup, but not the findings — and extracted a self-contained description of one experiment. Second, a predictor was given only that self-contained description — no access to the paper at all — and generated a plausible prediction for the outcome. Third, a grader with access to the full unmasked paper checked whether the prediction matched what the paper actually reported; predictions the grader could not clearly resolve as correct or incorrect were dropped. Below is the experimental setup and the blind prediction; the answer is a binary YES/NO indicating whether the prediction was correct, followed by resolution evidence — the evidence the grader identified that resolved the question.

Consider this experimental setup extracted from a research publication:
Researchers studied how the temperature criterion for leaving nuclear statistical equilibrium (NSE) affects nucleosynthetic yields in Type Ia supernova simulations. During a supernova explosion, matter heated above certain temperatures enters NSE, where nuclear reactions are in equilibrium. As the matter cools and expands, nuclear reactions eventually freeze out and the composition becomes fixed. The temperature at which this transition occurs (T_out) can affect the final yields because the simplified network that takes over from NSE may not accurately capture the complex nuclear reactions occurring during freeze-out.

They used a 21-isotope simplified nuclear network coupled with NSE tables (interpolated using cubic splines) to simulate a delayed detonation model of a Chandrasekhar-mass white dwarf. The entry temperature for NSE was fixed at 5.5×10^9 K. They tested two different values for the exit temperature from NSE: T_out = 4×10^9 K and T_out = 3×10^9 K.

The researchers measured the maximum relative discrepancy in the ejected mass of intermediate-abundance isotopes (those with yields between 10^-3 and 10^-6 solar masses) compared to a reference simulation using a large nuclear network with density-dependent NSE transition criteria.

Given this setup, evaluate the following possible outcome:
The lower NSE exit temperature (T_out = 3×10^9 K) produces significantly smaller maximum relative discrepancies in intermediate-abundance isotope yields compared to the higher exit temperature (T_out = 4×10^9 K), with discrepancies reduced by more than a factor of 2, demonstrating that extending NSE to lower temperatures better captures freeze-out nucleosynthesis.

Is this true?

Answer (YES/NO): NO